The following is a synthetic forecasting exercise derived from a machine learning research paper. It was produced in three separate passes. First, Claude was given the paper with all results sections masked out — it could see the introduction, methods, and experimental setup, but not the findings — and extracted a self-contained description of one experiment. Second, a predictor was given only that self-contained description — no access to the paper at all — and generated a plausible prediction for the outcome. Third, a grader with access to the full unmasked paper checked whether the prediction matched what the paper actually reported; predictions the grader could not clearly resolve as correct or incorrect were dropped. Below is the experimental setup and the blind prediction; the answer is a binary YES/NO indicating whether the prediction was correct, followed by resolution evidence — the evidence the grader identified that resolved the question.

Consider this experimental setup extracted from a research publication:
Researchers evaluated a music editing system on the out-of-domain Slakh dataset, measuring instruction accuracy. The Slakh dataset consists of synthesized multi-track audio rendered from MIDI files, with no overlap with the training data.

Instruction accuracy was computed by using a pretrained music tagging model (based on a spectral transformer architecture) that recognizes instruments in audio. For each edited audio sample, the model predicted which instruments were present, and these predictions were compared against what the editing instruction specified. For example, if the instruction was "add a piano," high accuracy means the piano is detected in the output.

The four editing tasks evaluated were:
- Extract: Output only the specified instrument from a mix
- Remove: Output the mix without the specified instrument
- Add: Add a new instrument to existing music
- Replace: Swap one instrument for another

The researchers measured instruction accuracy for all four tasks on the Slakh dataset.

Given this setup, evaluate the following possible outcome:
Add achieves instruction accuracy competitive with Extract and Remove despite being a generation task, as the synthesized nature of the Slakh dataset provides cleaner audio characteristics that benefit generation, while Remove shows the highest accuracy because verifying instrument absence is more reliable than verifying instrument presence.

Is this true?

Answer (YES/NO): NO